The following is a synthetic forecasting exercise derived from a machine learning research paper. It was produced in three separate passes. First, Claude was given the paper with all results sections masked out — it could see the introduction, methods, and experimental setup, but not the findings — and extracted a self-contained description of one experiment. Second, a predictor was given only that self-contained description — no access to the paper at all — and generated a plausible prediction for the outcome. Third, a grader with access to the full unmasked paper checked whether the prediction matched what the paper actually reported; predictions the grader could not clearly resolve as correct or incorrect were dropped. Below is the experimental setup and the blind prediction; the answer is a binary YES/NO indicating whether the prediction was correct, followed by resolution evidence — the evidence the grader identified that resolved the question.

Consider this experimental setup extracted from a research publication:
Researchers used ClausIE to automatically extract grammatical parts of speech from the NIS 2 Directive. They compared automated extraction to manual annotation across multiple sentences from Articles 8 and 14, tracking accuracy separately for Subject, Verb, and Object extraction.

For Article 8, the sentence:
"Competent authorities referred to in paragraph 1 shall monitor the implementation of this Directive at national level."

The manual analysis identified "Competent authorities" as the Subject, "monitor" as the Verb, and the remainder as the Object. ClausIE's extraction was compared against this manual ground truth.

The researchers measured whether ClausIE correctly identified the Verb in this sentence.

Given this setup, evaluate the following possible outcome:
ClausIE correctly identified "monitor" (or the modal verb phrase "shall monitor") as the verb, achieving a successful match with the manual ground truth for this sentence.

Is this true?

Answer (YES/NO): NO